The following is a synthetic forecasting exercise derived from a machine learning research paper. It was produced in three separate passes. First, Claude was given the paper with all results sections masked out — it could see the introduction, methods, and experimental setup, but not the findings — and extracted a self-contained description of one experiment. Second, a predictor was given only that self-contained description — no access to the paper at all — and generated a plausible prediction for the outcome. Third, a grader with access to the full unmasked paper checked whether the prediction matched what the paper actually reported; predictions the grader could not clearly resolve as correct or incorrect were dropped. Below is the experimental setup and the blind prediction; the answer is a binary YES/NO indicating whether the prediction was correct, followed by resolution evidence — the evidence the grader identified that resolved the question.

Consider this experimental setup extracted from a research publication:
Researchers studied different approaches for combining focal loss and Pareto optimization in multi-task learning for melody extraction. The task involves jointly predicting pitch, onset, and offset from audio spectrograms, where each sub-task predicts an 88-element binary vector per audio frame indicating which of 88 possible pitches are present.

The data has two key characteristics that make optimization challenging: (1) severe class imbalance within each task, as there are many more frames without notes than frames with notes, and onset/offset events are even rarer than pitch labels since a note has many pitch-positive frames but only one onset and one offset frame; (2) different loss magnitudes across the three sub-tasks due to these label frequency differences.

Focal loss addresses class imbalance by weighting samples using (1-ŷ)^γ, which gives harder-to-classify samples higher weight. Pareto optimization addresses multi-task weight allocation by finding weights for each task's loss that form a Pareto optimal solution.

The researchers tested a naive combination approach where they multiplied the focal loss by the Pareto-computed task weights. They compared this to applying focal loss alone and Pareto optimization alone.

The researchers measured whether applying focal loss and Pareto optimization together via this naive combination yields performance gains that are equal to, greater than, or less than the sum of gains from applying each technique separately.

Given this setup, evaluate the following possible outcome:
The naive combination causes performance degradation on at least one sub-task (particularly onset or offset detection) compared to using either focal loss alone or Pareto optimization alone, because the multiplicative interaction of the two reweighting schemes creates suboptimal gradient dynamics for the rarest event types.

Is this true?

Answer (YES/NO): NO